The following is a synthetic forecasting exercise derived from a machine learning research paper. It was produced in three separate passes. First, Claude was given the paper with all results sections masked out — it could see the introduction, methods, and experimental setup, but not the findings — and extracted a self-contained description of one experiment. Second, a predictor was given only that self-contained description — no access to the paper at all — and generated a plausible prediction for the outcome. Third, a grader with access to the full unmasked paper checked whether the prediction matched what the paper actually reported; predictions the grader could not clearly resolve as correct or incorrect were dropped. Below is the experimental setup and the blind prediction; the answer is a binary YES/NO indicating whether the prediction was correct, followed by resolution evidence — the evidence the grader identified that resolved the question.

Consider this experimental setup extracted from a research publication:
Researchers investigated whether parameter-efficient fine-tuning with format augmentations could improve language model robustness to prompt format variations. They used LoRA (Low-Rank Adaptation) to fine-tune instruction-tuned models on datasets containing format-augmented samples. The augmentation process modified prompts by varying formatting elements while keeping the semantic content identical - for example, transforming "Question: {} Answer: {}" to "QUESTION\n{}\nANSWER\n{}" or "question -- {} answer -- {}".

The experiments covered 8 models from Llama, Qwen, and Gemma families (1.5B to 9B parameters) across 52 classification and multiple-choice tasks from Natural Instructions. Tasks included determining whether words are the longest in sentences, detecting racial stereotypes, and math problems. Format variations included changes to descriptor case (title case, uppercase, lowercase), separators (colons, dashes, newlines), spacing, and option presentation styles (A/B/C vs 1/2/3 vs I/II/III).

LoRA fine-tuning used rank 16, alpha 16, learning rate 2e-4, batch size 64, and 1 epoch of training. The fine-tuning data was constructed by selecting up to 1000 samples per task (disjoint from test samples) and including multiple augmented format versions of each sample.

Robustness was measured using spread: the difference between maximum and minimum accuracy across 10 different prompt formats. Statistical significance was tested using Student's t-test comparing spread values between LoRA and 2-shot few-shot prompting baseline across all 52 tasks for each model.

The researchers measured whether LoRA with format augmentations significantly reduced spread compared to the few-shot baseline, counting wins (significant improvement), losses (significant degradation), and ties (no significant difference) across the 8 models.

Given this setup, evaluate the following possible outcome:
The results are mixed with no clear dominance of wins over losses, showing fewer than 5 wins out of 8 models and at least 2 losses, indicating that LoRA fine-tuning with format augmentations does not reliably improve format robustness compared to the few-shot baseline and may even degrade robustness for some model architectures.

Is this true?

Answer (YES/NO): NO